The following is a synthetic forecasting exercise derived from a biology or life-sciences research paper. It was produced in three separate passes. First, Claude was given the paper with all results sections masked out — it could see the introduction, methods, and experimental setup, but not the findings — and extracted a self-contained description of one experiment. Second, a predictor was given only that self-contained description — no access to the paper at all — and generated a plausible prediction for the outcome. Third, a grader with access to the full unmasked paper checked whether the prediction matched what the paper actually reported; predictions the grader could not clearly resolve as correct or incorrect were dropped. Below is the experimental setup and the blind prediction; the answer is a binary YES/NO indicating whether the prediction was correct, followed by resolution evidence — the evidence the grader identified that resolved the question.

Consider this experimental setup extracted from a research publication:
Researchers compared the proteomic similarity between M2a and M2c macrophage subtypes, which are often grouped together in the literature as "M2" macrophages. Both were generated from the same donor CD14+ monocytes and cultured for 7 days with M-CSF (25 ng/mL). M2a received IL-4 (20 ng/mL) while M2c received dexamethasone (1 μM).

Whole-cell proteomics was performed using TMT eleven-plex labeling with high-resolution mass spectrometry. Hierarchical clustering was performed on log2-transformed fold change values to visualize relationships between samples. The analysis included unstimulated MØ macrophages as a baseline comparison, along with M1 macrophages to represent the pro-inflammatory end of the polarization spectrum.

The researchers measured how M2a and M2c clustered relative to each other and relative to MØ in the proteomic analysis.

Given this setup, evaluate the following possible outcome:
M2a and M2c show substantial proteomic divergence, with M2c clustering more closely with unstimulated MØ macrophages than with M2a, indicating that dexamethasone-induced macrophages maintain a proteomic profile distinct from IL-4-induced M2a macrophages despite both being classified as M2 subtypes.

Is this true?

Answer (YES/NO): NO